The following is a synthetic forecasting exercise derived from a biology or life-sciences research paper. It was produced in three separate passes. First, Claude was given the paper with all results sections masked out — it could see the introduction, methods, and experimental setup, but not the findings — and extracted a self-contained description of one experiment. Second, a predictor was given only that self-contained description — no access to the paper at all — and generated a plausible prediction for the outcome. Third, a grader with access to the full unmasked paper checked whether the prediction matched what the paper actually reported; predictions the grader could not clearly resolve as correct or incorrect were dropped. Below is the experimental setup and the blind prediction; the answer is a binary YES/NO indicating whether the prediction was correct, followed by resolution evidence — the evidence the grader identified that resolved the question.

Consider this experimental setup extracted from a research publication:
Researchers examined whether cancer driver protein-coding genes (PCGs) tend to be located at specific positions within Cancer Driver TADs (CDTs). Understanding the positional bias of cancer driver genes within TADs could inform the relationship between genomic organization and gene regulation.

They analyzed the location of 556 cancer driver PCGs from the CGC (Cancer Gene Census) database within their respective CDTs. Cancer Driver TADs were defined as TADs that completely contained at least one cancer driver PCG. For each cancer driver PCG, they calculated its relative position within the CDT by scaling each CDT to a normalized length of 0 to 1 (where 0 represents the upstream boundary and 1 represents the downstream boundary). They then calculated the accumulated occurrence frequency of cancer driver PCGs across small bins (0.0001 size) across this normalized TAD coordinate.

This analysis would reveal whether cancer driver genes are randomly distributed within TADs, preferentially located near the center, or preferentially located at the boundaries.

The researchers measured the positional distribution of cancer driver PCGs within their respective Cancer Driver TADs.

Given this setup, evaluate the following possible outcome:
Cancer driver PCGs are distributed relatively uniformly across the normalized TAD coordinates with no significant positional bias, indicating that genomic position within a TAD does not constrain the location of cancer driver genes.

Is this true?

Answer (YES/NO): NO